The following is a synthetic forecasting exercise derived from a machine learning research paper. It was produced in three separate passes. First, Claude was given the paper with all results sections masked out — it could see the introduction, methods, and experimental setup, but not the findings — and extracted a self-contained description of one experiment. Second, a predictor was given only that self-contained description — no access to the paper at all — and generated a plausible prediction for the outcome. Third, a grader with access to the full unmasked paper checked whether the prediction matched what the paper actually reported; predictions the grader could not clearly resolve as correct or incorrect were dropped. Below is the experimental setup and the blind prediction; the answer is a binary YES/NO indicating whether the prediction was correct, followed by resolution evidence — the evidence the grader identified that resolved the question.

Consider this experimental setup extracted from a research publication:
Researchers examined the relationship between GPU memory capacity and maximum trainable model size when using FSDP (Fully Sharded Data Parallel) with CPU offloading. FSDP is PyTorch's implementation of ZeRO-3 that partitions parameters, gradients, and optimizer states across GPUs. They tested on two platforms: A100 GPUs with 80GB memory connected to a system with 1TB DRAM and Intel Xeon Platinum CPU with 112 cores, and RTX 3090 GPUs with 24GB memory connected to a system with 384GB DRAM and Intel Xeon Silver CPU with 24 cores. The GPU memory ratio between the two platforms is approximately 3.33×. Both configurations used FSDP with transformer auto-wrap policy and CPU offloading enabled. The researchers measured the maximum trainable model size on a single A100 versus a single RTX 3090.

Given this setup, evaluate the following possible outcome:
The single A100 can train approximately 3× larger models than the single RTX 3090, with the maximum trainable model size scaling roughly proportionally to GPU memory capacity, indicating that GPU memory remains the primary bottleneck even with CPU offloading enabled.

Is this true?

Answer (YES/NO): NO